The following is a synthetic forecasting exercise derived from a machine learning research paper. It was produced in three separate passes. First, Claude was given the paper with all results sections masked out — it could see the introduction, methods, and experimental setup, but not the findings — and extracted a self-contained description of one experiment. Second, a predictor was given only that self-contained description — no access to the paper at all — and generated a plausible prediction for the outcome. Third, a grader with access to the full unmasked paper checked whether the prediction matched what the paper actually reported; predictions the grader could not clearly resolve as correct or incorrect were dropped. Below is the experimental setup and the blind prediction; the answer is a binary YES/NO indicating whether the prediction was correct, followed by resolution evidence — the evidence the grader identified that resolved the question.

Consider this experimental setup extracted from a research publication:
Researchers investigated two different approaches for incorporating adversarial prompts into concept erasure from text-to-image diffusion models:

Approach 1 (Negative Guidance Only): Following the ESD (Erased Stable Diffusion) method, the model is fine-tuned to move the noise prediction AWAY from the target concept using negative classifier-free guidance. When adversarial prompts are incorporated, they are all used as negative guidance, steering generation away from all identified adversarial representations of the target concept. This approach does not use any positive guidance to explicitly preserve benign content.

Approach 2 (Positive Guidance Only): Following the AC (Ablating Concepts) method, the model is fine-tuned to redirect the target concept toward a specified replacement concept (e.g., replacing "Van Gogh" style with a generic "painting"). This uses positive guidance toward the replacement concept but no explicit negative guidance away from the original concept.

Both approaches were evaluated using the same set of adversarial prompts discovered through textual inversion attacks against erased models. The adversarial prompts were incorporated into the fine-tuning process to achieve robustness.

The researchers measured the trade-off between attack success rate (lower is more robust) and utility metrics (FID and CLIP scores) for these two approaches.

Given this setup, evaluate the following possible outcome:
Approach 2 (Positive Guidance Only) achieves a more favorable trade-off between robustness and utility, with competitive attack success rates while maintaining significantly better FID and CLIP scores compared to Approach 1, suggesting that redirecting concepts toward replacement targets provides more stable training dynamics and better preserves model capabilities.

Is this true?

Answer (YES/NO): NO